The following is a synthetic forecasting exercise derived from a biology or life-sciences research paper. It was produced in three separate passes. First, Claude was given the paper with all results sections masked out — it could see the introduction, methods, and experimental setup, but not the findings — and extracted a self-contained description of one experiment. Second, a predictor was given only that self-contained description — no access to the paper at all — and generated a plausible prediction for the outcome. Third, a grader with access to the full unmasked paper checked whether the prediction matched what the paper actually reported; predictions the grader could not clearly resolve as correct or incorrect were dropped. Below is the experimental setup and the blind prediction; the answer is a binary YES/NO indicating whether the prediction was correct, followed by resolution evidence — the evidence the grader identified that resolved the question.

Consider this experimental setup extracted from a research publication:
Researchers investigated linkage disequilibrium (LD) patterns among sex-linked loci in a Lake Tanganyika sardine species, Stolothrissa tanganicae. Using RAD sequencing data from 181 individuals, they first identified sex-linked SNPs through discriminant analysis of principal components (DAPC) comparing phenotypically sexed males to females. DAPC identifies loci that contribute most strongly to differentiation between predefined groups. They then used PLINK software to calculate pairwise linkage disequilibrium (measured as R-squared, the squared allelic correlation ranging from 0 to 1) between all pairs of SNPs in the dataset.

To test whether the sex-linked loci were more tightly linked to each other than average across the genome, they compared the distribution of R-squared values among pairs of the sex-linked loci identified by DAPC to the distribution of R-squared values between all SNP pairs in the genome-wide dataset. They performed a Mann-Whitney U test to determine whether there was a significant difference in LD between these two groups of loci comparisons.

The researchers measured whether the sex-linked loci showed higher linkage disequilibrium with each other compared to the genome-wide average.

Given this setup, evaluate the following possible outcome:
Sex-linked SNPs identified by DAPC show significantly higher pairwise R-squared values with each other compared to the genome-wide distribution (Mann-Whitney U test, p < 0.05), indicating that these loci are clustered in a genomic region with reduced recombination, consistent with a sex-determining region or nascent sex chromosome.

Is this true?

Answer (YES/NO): YES